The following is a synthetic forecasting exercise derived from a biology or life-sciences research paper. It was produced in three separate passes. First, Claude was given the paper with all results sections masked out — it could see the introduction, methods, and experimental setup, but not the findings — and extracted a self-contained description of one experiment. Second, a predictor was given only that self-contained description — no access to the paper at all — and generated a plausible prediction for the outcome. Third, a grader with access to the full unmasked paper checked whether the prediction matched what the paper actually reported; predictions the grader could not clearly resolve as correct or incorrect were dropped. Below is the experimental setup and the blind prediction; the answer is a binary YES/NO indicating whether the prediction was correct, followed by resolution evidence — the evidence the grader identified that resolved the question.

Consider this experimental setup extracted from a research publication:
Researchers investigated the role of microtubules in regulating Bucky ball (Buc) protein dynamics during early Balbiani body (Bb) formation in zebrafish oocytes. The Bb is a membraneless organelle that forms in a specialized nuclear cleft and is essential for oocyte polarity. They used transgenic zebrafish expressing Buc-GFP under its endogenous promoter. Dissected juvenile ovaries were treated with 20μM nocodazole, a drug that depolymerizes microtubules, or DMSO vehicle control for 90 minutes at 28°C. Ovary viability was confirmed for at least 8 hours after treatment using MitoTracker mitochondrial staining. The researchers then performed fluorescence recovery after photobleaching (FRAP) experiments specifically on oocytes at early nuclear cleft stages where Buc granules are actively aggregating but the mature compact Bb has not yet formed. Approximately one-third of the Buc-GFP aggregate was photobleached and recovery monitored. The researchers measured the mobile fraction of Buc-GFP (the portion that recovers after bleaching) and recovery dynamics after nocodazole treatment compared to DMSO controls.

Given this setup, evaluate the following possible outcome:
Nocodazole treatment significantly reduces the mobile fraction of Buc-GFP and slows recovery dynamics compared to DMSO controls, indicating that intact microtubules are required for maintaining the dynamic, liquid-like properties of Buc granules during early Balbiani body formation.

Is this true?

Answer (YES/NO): YES